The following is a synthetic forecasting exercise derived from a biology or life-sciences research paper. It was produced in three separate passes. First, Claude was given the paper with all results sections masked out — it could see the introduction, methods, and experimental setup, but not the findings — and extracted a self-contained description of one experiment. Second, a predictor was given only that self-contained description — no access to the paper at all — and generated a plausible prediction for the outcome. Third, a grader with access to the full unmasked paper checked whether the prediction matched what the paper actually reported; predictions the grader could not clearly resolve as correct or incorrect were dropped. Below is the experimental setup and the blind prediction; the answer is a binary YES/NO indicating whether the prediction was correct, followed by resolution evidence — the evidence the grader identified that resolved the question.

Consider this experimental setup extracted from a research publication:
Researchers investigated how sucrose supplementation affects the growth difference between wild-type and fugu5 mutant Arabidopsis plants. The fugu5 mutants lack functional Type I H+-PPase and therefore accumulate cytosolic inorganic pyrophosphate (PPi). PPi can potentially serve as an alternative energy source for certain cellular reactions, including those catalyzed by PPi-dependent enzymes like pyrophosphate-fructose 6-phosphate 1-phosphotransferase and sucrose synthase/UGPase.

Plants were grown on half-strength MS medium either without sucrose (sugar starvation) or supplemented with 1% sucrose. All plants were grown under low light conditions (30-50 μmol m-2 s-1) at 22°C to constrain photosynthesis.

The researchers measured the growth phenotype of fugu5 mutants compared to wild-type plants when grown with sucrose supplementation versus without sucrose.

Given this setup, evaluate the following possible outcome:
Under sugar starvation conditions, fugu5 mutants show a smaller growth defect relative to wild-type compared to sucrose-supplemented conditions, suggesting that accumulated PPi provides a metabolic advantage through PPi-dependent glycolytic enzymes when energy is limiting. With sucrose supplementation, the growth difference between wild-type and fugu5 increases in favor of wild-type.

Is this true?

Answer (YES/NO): NO